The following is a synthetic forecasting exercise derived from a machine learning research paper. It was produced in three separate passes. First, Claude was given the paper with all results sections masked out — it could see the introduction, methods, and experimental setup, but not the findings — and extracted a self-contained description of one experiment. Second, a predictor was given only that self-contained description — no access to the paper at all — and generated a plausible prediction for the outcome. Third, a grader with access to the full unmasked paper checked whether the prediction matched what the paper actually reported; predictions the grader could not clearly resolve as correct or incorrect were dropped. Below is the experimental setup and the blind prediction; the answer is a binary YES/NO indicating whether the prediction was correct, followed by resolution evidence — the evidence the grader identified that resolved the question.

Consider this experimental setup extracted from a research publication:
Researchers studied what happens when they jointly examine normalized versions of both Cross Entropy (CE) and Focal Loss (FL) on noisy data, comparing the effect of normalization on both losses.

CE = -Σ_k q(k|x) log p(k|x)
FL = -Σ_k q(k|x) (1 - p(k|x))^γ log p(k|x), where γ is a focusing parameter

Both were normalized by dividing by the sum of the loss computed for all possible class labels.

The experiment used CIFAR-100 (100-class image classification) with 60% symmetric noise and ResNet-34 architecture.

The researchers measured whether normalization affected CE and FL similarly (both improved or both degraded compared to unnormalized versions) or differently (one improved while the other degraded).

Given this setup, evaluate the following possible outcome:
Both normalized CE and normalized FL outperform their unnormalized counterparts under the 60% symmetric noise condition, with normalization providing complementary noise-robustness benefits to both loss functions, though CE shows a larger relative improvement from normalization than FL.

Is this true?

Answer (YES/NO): NO